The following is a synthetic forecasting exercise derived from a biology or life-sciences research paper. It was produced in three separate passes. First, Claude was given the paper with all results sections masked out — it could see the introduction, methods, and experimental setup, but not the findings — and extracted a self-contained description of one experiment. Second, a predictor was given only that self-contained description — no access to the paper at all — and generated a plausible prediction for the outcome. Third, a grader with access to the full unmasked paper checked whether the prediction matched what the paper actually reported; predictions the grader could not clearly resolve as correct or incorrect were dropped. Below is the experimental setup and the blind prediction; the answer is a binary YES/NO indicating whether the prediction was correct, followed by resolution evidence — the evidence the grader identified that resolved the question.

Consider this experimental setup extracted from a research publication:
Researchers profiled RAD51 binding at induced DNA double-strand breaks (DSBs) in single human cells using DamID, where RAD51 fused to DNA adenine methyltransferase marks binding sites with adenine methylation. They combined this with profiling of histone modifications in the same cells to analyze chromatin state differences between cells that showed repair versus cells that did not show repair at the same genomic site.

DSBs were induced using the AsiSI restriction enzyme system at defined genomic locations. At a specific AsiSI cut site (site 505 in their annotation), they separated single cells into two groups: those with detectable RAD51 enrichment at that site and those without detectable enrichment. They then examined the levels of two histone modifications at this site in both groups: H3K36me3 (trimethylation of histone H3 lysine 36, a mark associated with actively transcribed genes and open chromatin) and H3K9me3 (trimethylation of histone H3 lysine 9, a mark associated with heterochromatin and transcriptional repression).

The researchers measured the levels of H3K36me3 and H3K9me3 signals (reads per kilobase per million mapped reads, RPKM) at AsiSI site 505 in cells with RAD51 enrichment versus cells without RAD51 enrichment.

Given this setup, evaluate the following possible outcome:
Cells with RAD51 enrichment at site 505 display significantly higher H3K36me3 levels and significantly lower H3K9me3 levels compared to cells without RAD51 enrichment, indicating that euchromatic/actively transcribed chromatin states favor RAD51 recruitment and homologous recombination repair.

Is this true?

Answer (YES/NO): NO